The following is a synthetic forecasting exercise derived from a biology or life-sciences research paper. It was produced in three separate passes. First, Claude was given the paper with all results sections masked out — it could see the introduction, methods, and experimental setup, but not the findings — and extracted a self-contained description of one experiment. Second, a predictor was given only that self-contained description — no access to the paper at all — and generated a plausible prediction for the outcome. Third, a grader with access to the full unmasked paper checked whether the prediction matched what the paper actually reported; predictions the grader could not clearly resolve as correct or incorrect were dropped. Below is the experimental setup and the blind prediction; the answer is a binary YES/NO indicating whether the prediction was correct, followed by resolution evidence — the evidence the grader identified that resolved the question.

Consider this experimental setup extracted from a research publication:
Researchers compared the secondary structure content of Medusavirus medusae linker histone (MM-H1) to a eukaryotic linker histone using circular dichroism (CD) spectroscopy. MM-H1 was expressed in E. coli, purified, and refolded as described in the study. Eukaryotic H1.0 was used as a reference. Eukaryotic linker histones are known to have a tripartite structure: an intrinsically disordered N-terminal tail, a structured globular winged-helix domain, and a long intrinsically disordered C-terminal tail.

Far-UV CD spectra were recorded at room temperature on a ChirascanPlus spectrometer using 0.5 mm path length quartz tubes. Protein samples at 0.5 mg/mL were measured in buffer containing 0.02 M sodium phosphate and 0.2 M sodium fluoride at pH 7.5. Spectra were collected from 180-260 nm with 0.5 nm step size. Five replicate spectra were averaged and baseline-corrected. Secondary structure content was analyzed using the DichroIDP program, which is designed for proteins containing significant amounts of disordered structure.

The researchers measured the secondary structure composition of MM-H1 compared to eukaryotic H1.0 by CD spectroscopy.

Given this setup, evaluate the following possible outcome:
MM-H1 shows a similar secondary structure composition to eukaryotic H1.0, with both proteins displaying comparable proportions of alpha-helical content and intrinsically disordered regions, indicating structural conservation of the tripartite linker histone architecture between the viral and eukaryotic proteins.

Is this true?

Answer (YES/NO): NO